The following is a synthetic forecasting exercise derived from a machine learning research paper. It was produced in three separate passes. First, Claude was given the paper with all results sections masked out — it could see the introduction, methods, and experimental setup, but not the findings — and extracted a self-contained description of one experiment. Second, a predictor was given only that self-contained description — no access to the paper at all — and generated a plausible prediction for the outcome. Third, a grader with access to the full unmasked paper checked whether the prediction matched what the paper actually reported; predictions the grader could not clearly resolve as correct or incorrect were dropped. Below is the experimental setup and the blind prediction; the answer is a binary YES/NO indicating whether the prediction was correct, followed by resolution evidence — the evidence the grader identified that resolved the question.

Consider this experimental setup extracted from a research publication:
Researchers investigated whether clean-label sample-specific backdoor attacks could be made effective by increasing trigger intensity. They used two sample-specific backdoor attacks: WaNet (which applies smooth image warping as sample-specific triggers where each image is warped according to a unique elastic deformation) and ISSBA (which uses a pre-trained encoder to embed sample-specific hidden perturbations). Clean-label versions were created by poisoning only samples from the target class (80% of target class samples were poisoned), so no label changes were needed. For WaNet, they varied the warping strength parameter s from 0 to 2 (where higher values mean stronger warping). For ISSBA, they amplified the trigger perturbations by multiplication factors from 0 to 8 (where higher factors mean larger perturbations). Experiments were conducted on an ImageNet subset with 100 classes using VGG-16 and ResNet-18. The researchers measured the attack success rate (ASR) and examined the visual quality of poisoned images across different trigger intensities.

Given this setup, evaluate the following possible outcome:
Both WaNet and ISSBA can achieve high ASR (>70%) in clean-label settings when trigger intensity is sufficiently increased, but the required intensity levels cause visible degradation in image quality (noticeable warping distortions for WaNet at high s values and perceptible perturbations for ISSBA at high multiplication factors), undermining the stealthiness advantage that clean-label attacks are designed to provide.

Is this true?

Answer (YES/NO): NO